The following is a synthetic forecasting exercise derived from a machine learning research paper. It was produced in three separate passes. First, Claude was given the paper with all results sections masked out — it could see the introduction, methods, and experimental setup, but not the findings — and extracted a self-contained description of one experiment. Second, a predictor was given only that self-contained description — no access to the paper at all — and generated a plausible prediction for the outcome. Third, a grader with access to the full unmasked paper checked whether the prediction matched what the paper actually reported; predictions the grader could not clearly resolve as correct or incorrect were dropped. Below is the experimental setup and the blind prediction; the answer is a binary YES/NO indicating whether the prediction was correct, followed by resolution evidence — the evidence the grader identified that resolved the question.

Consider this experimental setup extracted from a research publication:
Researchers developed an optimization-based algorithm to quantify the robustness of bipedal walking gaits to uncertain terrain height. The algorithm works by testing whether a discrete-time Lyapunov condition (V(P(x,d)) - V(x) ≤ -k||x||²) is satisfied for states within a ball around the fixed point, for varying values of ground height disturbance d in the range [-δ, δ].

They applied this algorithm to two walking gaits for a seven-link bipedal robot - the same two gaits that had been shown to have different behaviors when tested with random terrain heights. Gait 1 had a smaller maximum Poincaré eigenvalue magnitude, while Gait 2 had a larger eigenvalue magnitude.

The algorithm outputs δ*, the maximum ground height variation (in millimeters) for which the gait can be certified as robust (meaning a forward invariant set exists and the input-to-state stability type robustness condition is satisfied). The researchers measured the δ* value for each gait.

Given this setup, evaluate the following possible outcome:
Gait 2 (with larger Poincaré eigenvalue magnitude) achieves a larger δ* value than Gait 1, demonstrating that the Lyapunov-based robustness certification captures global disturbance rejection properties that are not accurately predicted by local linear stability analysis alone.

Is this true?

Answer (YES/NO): YES